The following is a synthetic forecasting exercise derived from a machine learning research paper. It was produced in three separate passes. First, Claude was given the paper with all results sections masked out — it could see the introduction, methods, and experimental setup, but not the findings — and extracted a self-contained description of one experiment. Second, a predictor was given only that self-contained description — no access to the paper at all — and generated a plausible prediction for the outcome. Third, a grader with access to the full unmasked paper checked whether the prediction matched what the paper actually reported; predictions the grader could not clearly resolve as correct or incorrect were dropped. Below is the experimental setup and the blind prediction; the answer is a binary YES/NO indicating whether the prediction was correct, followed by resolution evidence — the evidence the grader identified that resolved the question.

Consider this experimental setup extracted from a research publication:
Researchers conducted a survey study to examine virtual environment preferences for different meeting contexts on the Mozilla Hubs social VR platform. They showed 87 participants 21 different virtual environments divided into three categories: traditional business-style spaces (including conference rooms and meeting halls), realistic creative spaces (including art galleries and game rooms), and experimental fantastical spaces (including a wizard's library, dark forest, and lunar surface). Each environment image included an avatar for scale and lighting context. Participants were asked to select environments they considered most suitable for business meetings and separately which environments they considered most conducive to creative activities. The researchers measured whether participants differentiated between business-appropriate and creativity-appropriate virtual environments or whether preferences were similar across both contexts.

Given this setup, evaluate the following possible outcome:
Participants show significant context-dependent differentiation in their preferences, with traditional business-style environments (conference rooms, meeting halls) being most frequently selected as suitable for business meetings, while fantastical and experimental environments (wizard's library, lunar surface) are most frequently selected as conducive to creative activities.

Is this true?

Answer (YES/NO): YES